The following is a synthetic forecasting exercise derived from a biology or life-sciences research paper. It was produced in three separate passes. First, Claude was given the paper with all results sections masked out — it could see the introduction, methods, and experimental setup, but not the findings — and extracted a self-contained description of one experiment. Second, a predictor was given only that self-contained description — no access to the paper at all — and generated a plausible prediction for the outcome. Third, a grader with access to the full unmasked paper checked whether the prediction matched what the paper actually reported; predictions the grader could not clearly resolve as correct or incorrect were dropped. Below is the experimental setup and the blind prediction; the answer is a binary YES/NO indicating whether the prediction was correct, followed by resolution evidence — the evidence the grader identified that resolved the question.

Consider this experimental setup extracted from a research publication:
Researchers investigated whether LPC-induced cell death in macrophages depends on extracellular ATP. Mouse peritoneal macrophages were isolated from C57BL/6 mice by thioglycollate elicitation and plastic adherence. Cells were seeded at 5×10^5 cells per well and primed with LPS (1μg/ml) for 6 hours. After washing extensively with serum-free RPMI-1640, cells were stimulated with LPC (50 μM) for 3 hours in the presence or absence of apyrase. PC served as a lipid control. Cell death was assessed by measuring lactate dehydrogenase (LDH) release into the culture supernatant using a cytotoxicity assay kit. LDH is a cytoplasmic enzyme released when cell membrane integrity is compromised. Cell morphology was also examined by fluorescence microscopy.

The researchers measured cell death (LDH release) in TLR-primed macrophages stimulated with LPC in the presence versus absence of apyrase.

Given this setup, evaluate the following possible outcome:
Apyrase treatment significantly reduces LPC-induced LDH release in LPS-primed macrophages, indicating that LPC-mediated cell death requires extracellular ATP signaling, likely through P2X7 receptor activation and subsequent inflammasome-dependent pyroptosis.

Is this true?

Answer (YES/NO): NO